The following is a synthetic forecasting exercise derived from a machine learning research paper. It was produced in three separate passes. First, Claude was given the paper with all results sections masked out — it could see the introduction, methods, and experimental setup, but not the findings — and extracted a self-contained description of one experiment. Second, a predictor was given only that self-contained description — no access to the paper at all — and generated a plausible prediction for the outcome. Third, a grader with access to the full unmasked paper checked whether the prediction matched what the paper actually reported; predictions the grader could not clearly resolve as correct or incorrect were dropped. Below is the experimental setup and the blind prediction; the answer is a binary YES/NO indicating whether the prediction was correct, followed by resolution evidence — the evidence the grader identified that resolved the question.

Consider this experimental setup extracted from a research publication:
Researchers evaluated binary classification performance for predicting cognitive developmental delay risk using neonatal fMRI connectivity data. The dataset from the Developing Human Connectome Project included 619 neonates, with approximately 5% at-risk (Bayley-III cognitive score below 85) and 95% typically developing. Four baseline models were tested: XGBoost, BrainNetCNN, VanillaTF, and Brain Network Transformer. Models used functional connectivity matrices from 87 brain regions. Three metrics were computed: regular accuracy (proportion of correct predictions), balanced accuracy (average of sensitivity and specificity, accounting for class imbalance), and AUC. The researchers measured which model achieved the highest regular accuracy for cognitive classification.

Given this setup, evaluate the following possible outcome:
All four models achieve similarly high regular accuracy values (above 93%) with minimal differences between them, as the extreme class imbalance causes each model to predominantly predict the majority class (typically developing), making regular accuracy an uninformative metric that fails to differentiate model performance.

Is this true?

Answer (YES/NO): NO